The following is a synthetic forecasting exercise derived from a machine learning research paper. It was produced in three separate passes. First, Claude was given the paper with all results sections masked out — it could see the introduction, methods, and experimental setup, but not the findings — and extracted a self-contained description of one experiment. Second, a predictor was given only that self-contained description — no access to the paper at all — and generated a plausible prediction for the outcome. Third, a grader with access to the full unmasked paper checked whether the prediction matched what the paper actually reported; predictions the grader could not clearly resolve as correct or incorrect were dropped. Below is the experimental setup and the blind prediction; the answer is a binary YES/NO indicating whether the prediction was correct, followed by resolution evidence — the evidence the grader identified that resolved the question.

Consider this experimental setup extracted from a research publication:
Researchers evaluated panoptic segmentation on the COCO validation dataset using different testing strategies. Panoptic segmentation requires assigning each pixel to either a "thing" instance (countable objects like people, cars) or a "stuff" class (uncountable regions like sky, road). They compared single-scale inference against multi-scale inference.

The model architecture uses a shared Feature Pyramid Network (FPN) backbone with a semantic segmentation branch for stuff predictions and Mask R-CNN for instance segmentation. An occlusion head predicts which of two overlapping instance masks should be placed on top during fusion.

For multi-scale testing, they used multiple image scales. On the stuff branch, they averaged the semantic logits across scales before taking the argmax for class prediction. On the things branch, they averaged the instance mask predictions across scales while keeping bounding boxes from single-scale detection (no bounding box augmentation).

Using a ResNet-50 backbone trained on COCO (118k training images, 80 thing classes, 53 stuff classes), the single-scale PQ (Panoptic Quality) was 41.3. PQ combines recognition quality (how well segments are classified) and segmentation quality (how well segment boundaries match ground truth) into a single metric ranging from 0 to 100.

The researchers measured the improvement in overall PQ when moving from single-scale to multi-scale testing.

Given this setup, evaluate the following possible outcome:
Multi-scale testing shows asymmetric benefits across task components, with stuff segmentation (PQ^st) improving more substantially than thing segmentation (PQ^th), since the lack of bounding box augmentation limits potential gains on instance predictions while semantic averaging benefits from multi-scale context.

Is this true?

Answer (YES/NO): YES